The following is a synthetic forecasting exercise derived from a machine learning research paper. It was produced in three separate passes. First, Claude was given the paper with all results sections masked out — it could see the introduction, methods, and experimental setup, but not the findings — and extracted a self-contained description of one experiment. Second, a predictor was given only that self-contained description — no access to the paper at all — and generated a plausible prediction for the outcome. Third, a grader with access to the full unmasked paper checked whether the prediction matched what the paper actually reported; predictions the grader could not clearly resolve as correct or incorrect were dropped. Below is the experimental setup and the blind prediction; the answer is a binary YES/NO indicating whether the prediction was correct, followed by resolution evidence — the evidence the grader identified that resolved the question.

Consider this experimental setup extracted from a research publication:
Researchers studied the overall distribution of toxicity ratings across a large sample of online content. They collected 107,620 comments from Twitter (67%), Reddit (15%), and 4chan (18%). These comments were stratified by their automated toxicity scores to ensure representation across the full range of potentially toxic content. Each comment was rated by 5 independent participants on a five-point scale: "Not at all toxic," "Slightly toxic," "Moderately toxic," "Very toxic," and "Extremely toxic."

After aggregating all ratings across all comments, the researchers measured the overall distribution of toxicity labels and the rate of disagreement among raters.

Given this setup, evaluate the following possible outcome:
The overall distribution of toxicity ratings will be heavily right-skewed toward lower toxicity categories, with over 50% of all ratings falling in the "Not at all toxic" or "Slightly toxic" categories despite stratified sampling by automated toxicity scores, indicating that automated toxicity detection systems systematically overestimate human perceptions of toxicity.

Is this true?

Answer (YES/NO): YES